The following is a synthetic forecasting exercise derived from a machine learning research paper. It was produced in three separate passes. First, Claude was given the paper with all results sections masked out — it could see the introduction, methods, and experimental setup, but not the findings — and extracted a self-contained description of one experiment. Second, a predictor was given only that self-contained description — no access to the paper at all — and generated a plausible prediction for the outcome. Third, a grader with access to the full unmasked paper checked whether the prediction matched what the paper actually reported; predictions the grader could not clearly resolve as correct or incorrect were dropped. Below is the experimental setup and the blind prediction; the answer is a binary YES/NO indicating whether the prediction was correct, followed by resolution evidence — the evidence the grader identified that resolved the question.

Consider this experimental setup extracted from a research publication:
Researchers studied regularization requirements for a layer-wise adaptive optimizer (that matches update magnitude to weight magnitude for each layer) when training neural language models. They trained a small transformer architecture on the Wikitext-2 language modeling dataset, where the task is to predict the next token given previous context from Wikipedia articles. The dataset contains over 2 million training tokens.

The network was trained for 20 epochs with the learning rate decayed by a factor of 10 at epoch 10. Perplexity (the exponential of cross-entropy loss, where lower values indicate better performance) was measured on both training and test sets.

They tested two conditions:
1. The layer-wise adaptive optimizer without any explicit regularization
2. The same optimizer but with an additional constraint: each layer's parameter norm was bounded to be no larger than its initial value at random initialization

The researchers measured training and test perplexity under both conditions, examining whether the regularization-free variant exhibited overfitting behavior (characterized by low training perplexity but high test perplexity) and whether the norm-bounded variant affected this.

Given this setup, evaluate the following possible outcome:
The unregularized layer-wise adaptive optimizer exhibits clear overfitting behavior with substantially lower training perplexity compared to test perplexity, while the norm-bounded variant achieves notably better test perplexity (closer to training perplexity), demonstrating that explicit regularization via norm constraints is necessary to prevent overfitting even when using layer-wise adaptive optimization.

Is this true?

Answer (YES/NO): YES